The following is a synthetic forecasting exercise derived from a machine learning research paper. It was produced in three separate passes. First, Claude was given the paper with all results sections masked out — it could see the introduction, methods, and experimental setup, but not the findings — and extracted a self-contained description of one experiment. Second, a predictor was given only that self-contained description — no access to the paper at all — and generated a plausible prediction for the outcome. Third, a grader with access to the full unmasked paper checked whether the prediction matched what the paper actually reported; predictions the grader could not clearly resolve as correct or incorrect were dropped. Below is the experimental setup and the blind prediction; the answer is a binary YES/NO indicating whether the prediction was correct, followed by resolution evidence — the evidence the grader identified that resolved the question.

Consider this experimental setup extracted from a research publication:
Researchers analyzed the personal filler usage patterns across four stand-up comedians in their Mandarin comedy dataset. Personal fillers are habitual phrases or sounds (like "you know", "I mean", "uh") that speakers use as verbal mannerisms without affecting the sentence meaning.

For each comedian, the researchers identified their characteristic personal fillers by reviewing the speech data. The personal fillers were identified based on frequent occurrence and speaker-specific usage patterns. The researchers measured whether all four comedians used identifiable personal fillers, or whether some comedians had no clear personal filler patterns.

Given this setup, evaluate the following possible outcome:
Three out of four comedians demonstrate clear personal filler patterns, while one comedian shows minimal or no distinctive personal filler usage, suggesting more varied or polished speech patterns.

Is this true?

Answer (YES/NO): NO